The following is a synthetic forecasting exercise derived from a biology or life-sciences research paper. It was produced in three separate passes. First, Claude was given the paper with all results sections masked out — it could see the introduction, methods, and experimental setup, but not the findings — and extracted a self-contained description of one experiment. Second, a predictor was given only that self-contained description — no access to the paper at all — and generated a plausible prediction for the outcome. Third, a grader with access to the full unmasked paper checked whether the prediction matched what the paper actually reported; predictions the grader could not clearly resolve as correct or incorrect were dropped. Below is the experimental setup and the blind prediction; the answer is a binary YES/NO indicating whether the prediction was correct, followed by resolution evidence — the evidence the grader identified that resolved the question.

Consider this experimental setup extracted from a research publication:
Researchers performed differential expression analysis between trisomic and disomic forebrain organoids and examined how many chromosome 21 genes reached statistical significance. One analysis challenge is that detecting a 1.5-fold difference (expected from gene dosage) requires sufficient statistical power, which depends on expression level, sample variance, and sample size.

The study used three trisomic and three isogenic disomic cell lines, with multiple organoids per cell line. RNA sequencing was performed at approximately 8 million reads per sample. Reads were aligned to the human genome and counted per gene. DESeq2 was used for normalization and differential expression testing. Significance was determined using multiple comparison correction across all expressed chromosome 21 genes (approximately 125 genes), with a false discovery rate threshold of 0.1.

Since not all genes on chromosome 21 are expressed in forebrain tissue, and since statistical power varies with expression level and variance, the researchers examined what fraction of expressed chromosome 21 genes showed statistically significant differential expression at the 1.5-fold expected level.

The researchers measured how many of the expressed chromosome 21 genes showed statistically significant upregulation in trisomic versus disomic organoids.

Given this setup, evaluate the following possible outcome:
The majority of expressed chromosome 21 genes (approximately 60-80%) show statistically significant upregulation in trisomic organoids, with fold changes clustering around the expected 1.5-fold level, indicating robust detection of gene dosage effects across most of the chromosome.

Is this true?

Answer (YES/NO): YES